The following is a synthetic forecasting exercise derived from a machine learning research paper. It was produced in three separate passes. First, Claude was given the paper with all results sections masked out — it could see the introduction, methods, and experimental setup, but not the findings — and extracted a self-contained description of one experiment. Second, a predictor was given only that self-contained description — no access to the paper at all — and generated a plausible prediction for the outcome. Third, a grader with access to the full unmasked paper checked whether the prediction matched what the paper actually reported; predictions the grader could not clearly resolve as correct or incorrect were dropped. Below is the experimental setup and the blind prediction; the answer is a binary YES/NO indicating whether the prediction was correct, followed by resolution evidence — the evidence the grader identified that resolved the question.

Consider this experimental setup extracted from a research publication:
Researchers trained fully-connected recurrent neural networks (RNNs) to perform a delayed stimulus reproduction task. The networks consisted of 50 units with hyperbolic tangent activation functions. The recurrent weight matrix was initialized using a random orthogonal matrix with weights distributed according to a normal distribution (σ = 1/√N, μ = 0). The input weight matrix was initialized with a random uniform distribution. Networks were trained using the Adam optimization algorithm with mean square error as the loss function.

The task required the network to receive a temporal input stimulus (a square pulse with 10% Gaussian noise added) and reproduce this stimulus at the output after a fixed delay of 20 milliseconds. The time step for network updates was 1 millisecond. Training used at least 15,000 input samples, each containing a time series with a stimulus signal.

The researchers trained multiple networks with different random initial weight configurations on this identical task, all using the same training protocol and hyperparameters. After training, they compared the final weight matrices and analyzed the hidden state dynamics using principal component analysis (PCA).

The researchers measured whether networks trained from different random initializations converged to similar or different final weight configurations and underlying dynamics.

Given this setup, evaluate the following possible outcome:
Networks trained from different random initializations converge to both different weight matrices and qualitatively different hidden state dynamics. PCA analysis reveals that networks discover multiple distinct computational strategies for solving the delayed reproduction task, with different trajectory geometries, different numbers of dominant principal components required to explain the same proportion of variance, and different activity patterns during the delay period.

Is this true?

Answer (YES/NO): NO